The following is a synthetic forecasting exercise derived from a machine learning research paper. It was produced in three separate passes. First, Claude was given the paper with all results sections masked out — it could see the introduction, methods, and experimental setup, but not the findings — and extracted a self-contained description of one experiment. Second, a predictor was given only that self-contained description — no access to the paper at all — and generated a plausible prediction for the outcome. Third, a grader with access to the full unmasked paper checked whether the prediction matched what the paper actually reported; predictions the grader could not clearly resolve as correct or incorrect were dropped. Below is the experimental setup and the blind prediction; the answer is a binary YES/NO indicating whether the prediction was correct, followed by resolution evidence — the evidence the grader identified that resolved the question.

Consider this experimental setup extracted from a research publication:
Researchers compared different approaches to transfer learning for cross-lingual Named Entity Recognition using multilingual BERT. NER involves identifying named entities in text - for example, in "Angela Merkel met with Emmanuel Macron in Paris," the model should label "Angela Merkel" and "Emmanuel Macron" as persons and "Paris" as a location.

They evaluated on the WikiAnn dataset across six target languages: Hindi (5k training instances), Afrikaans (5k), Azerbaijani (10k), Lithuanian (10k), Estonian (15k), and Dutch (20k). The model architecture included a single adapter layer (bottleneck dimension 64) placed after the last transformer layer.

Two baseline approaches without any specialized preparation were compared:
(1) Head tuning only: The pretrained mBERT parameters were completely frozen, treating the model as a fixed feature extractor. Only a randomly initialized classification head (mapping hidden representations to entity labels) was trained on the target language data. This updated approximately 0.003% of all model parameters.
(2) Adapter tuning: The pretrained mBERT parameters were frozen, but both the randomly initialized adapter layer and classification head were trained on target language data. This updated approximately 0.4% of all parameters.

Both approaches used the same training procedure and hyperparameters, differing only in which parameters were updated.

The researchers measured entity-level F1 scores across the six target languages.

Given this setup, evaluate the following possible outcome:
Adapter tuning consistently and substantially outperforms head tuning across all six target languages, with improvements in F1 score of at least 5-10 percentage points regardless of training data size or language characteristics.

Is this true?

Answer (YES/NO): NO